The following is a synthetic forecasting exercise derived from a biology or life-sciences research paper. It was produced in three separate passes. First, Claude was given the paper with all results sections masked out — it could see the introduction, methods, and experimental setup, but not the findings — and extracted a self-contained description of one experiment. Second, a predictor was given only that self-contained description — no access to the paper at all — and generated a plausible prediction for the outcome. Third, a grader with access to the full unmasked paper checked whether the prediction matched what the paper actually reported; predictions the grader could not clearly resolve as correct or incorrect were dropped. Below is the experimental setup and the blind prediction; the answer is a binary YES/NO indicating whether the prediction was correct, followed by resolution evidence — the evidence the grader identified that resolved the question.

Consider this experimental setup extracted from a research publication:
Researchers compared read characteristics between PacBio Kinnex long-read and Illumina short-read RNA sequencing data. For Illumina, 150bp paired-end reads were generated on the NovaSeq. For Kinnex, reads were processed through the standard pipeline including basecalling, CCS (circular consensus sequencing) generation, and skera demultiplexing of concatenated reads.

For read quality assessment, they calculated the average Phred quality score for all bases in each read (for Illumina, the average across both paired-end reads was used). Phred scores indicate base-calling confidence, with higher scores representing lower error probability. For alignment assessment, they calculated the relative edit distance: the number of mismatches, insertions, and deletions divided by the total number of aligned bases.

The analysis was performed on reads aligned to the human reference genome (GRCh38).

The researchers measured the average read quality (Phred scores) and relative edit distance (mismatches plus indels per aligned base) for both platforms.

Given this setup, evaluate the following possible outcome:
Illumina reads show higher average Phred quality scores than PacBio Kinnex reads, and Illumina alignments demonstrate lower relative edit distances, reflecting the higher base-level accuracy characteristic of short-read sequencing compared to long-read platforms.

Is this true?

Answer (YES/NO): NO